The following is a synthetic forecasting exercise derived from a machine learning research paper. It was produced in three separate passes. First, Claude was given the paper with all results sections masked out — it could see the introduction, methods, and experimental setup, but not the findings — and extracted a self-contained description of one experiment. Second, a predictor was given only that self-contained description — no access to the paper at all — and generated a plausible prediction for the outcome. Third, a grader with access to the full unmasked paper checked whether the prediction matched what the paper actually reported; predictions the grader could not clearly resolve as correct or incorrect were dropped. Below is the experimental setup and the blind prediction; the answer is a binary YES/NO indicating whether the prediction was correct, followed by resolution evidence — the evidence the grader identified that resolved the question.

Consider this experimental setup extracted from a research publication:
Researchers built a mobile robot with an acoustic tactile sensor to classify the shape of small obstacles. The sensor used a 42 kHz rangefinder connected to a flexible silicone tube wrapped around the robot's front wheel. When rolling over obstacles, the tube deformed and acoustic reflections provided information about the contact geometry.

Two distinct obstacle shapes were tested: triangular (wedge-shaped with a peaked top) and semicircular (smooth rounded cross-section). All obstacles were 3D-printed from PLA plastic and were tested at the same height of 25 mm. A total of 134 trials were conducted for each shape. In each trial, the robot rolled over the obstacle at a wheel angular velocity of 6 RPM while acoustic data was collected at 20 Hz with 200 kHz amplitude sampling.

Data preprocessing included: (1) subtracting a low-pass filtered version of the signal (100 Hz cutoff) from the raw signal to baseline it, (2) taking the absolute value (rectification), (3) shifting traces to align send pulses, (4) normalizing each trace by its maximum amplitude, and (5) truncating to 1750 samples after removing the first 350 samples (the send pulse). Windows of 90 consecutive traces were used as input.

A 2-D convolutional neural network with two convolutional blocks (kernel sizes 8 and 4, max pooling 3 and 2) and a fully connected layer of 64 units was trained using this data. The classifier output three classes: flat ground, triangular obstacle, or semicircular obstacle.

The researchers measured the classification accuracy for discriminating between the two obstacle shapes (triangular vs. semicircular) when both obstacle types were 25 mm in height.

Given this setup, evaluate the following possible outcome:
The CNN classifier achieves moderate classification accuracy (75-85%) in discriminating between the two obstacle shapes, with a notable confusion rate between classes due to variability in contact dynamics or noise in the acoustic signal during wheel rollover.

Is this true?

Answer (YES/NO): NO